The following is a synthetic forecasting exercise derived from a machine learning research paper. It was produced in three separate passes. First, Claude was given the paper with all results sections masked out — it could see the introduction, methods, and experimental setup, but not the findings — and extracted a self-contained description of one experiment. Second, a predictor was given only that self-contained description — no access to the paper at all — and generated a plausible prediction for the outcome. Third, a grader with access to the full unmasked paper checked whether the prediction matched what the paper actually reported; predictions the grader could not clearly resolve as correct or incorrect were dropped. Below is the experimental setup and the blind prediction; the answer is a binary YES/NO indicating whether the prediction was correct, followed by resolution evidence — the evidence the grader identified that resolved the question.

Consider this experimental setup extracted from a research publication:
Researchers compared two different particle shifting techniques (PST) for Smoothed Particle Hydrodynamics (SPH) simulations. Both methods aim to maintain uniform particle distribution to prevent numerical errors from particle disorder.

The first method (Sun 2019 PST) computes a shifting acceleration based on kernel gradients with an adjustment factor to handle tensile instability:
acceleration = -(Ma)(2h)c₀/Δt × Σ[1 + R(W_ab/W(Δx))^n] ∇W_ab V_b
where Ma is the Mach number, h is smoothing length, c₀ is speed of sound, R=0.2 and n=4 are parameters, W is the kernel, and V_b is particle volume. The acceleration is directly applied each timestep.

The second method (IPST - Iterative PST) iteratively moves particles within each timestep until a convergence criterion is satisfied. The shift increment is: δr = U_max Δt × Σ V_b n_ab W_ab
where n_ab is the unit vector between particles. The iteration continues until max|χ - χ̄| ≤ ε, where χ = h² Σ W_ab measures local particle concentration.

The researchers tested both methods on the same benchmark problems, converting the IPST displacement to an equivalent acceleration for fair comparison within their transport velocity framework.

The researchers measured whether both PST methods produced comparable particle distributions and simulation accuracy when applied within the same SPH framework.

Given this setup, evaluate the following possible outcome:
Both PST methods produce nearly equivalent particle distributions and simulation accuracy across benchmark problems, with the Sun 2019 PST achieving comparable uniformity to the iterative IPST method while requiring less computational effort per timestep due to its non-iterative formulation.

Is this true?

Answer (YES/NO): NO